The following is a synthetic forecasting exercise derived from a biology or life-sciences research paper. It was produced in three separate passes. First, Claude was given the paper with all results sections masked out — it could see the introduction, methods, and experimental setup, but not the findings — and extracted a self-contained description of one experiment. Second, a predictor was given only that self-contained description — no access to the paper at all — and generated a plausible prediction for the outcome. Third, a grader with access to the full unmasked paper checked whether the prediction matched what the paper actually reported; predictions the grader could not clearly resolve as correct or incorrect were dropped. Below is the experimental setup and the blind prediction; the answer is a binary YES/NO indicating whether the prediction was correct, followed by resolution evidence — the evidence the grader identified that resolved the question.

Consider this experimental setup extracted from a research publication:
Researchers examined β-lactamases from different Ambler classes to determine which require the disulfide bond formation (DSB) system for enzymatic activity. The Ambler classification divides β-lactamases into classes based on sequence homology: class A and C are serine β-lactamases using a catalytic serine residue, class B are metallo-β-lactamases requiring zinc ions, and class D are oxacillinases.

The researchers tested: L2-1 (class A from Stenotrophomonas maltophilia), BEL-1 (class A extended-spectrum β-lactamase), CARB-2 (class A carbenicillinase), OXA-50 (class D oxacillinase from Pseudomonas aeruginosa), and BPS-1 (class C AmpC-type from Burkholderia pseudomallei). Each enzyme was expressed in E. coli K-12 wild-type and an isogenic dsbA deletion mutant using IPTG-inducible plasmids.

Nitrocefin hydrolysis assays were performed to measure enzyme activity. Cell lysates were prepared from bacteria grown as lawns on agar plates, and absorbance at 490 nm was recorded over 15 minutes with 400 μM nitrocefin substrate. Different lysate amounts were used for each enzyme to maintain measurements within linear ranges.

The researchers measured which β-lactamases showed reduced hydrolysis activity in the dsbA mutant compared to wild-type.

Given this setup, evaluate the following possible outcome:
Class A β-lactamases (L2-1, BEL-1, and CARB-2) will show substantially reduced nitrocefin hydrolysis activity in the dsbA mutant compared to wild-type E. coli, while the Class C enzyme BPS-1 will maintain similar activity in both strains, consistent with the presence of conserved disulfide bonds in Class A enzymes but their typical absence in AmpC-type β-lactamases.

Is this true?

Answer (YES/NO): NO